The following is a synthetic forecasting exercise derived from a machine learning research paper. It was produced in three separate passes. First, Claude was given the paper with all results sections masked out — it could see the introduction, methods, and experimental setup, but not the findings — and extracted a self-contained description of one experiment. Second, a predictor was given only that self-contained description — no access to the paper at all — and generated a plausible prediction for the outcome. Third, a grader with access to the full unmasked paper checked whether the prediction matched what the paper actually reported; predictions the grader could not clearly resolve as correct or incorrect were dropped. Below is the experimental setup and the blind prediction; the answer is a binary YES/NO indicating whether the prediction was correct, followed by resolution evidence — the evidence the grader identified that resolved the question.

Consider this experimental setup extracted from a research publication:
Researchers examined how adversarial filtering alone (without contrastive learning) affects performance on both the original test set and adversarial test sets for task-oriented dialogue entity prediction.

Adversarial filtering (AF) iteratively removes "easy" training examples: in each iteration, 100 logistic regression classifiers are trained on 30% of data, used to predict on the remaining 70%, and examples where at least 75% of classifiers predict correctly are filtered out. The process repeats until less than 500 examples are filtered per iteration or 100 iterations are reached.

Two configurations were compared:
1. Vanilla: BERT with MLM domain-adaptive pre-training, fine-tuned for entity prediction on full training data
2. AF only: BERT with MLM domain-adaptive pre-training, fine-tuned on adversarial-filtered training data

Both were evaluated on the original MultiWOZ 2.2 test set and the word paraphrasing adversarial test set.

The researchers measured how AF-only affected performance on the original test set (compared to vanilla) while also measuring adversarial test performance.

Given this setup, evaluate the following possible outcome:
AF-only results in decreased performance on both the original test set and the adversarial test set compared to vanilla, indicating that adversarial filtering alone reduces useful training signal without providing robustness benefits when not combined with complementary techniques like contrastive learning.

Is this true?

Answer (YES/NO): NO